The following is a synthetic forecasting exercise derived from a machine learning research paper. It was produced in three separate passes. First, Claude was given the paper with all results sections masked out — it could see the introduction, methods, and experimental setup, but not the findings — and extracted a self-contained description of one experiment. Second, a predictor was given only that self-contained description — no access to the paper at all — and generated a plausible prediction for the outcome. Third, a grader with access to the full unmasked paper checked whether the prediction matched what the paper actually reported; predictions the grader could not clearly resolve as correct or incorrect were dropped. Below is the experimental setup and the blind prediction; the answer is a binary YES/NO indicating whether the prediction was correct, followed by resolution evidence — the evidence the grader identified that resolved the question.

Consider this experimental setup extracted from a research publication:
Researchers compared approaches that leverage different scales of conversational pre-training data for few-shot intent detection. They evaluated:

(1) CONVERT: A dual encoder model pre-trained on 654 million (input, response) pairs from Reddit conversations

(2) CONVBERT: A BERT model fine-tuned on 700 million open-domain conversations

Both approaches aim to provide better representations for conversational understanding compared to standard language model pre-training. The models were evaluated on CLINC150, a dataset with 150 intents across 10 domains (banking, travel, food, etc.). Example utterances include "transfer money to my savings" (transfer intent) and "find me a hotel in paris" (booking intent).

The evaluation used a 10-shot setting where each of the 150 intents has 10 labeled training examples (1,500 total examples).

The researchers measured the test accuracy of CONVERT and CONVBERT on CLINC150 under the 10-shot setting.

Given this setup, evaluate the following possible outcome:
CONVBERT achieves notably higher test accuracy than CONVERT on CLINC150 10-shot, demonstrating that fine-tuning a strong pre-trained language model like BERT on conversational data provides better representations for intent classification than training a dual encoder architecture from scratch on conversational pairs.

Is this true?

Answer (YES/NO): NO